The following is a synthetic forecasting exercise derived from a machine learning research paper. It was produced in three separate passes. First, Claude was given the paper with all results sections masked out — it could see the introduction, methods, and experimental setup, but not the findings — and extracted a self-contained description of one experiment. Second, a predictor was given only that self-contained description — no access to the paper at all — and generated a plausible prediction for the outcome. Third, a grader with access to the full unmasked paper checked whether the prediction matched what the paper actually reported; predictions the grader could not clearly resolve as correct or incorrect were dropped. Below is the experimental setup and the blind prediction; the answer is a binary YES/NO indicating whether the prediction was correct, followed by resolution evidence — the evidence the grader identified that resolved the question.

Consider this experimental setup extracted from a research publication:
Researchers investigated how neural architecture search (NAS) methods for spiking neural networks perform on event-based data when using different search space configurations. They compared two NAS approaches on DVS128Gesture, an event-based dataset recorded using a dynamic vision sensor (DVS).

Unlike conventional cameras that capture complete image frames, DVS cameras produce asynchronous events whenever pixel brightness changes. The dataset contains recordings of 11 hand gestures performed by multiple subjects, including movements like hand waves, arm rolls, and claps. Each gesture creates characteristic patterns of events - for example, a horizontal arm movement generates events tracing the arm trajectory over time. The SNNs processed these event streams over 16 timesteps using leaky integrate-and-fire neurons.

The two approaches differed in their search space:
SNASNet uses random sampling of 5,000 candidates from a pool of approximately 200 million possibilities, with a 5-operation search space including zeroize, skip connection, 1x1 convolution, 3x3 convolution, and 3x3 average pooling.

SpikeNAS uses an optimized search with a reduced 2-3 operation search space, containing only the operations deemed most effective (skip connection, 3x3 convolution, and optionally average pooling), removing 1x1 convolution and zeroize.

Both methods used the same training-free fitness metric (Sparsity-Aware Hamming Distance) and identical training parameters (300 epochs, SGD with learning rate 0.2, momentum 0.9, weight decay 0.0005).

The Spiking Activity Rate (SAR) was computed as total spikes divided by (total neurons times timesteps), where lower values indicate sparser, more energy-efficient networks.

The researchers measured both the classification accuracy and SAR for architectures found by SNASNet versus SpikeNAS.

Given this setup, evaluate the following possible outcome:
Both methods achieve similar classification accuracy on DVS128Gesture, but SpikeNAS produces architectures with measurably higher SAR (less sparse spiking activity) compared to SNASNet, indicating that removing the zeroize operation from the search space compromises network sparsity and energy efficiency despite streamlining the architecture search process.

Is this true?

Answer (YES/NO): NO